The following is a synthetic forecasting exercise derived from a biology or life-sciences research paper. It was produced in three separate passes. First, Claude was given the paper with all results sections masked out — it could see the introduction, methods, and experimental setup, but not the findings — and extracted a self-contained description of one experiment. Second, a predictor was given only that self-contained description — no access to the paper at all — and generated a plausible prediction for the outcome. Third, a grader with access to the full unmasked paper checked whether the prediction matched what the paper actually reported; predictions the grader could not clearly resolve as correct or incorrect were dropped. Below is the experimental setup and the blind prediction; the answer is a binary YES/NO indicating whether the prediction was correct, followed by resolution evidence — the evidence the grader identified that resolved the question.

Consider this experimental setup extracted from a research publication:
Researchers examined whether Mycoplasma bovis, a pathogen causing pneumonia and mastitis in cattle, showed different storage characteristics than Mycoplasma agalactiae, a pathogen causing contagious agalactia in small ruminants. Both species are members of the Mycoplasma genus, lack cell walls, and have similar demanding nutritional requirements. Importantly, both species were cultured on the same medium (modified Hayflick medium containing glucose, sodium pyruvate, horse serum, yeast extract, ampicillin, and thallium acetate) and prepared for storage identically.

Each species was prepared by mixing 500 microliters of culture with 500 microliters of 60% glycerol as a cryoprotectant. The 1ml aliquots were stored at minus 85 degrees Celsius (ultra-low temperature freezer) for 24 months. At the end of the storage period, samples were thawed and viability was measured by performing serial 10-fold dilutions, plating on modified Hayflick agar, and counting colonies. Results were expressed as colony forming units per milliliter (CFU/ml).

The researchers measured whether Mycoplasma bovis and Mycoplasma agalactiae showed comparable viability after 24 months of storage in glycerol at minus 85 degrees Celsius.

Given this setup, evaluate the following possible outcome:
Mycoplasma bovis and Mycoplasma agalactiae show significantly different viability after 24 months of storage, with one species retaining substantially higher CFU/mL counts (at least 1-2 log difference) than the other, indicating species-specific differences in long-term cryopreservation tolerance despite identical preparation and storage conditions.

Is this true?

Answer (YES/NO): NO